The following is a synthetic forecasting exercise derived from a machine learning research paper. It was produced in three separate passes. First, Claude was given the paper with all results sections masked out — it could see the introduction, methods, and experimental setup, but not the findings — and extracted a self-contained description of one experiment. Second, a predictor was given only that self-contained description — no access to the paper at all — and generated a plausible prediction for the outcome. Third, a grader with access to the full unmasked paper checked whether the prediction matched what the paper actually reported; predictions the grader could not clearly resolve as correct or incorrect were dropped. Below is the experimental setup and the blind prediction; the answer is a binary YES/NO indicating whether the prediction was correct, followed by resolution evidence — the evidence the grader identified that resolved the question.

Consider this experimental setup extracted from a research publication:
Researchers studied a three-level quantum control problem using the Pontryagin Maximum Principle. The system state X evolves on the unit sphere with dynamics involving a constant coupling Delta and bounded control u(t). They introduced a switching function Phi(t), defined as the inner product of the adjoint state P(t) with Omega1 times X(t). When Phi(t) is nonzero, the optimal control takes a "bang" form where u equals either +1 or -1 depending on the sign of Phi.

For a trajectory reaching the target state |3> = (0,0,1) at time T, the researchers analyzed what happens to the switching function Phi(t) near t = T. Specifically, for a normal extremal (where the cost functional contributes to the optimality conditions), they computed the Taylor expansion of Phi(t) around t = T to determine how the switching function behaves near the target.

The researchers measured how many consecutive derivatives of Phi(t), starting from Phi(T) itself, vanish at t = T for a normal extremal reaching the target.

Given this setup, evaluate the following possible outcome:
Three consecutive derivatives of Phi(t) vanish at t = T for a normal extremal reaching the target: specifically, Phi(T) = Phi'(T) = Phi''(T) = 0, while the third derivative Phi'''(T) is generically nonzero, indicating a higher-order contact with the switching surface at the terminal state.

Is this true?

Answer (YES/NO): NO